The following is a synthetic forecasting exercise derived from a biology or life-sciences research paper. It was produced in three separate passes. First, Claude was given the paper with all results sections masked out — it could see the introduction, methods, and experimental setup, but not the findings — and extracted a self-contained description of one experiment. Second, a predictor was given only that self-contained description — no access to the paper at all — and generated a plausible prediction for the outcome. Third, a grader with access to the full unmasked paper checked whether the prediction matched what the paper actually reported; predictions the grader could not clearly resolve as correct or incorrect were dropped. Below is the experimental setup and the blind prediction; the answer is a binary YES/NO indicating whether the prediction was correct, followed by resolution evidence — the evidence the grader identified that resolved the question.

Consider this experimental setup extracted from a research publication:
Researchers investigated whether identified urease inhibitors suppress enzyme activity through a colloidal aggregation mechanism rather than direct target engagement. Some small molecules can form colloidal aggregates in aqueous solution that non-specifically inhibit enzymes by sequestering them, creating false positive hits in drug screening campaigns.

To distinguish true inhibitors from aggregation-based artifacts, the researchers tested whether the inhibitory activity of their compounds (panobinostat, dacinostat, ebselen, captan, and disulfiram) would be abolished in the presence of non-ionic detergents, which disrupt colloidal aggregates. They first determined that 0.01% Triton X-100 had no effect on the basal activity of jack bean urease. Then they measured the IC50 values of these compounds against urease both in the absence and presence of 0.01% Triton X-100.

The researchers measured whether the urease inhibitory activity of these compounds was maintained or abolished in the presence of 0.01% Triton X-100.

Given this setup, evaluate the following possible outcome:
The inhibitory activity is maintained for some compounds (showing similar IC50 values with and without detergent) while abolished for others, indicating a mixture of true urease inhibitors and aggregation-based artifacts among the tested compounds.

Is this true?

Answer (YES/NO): NO